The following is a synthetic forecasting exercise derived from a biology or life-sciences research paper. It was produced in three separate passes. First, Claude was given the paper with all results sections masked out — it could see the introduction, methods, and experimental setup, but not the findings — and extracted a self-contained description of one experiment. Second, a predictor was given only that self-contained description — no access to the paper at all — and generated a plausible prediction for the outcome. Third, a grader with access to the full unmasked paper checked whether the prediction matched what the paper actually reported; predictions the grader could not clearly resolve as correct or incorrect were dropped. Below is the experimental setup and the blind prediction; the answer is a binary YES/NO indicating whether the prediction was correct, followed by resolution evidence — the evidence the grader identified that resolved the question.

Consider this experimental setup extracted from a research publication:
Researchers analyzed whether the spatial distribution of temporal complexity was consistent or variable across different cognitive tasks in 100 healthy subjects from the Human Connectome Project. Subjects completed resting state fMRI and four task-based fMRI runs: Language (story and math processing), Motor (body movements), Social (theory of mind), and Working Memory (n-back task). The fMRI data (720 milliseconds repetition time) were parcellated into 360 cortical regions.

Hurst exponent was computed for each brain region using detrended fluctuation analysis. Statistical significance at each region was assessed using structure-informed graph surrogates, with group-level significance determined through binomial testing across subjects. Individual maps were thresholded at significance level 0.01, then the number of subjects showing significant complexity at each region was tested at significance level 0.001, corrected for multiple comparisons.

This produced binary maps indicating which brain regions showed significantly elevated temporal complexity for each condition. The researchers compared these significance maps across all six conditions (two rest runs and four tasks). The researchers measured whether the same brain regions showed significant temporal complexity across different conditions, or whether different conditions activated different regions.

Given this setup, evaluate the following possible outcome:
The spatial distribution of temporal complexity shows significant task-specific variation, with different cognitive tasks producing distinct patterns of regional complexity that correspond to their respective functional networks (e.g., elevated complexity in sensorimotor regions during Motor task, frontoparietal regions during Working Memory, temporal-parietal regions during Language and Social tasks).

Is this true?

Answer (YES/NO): NO